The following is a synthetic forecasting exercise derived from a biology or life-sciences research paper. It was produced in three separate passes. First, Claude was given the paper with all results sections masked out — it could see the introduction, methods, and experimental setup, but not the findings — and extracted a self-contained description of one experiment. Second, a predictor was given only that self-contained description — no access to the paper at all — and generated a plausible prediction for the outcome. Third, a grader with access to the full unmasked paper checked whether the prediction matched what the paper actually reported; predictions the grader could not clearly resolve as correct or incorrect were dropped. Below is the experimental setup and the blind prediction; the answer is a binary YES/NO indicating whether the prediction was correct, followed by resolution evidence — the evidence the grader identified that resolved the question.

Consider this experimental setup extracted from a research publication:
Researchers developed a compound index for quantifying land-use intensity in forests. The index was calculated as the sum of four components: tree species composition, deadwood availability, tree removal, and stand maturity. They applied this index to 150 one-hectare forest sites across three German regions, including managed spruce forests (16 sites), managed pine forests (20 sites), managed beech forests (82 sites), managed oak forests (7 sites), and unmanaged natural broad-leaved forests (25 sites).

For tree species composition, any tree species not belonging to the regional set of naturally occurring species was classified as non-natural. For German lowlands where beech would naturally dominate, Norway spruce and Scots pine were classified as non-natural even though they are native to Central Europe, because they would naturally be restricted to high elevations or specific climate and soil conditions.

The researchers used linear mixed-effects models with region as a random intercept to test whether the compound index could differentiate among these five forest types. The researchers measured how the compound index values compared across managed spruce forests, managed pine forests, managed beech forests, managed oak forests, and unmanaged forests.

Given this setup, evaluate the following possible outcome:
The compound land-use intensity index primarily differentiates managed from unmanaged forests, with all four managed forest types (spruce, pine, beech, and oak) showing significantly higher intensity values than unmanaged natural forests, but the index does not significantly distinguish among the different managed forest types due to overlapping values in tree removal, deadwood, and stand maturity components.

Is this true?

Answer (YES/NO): NO